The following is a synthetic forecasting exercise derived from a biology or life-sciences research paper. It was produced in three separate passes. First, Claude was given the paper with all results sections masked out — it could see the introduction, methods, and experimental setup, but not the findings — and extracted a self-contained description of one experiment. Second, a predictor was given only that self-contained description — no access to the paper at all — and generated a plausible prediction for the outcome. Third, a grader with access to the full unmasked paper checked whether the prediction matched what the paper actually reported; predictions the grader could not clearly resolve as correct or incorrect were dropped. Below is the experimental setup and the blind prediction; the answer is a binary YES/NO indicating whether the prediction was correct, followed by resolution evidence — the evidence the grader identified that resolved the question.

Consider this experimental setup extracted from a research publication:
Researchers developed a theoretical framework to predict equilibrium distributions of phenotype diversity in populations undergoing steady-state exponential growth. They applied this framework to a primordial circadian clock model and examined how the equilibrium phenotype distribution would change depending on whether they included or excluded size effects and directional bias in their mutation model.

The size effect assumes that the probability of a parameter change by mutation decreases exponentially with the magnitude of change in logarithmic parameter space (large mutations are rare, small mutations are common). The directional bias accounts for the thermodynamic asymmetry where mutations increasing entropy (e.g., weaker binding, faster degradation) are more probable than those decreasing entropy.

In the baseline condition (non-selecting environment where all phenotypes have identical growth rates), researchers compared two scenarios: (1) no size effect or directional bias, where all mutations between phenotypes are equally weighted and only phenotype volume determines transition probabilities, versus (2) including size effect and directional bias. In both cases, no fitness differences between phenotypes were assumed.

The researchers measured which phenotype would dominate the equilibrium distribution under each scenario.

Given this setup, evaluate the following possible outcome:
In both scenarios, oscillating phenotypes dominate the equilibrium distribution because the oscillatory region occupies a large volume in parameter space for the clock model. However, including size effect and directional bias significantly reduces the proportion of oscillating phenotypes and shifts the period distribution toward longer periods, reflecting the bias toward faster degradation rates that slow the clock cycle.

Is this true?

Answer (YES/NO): NO